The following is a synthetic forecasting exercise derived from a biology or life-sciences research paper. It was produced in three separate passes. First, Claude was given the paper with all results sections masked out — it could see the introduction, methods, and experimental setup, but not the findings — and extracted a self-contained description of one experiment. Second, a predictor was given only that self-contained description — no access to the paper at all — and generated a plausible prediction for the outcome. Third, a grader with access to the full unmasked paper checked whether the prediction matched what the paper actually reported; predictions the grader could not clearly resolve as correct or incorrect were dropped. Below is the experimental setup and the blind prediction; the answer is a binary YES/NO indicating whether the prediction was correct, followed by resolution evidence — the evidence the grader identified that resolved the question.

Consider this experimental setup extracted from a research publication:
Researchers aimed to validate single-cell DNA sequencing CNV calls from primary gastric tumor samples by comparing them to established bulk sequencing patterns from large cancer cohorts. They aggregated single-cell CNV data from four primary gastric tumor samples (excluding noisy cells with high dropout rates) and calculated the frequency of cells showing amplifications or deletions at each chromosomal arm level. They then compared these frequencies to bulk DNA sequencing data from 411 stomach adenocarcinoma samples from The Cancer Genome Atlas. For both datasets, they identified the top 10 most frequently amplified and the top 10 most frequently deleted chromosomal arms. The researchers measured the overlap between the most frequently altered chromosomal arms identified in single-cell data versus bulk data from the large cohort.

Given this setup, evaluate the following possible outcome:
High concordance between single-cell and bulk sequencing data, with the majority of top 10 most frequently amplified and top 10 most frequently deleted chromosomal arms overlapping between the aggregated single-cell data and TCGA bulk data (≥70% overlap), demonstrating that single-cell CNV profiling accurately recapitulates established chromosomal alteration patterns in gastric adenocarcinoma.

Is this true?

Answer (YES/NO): YES